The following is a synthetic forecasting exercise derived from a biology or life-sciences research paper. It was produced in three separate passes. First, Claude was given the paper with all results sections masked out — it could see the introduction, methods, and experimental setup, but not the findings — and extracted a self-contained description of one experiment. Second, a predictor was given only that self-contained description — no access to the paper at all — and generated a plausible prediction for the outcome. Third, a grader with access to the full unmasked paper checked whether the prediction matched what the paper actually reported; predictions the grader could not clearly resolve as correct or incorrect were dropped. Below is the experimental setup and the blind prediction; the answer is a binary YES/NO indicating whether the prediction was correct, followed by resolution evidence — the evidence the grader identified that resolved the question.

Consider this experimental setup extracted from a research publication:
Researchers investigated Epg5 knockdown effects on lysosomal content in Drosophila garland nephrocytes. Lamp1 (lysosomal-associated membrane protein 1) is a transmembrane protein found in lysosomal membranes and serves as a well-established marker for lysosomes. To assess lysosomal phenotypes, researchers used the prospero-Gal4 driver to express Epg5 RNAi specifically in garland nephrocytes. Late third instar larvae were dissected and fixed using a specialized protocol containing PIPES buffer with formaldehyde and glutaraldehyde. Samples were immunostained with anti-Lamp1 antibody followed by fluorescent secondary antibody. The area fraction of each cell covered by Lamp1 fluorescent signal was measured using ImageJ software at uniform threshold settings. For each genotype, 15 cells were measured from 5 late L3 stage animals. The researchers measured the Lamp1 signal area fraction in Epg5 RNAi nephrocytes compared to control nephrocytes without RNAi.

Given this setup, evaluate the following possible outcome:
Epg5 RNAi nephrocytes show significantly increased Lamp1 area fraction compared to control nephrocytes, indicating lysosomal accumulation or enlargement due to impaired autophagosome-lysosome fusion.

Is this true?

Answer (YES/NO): NO